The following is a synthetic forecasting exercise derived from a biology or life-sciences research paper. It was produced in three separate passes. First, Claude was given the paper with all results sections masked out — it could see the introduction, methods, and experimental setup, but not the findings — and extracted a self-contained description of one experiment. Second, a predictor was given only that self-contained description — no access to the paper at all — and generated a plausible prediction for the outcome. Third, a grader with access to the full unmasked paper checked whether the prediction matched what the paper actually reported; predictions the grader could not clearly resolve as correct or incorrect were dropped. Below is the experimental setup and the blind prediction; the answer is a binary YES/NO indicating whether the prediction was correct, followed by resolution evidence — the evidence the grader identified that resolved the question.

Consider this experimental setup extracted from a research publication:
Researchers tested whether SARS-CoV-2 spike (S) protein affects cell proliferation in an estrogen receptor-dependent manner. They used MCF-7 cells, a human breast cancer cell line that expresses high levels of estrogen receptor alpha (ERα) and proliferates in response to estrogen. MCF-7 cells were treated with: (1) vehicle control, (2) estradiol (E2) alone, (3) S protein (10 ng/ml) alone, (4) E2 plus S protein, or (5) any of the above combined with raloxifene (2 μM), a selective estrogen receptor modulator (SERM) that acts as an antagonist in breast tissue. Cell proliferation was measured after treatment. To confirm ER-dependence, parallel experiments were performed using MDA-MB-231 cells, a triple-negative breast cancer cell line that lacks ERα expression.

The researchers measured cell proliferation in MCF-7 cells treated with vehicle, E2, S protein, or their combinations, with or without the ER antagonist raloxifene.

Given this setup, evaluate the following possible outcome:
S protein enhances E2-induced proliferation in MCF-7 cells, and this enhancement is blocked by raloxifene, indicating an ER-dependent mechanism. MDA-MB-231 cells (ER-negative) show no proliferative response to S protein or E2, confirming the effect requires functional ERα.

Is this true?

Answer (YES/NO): NO